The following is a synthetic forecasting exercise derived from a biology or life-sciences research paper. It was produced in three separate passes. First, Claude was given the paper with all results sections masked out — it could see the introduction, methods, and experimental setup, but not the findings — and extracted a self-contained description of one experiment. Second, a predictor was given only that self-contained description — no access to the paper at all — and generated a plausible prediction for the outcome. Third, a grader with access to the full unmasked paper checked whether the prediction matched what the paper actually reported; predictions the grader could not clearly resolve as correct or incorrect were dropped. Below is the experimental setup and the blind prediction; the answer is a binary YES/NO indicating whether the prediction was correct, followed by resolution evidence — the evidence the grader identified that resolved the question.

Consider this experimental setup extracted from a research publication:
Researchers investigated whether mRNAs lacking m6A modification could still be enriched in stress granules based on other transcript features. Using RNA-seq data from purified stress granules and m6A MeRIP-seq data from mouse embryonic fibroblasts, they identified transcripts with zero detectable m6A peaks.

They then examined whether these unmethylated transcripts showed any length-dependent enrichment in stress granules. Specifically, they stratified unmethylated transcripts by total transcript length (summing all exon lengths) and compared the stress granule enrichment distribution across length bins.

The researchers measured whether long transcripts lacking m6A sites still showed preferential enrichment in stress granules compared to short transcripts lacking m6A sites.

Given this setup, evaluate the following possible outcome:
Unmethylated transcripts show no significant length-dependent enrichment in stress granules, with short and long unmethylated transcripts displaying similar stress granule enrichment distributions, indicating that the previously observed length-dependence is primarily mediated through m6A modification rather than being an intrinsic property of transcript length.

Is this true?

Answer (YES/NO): YES